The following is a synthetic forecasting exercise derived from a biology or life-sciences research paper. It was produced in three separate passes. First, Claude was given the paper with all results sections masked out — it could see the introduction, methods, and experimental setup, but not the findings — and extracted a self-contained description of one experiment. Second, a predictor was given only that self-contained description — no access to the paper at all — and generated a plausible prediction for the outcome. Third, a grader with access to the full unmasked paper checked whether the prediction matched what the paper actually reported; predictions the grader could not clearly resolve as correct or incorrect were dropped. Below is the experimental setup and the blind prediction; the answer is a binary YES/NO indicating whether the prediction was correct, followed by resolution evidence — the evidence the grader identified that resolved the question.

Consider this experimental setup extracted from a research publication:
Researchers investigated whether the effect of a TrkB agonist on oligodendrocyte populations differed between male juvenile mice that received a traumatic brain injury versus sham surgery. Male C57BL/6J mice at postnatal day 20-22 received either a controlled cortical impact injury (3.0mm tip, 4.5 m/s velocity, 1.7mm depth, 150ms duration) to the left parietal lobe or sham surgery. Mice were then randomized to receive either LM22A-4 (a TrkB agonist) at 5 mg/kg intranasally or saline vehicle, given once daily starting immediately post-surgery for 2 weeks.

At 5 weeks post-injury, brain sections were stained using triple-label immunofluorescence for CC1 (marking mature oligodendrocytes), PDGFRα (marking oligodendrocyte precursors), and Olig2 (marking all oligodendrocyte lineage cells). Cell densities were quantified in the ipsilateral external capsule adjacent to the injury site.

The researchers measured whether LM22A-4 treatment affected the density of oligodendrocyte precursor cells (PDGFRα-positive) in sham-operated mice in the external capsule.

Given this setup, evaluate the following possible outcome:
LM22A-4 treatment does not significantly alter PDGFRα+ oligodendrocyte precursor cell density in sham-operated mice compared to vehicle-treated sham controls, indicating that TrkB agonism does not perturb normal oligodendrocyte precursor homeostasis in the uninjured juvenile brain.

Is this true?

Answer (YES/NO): YES